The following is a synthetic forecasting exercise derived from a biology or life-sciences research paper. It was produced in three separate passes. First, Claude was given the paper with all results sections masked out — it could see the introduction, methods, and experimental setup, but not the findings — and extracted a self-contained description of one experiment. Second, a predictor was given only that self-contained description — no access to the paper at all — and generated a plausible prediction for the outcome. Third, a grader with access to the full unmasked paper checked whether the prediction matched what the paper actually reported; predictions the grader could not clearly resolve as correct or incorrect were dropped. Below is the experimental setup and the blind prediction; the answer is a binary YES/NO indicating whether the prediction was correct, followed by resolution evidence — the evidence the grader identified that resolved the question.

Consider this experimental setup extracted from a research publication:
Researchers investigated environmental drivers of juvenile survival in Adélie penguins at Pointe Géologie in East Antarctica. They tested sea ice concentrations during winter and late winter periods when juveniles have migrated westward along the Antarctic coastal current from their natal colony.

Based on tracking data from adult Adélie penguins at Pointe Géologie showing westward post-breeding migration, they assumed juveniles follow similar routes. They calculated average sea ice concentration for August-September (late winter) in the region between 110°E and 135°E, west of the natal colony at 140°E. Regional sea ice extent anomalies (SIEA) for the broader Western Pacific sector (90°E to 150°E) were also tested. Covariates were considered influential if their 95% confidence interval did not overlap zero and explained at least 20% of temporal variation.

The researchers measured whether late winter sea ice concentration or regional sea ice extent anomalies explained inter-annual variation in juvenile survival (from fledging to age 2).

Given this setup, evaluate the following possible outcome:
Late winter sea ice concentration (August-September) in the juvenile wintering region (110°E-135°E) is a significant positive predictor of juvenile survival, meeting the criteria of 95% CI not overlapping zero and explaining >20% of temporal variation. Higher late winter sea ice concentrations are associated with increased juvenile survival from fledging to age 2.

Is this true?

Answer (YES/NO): NO